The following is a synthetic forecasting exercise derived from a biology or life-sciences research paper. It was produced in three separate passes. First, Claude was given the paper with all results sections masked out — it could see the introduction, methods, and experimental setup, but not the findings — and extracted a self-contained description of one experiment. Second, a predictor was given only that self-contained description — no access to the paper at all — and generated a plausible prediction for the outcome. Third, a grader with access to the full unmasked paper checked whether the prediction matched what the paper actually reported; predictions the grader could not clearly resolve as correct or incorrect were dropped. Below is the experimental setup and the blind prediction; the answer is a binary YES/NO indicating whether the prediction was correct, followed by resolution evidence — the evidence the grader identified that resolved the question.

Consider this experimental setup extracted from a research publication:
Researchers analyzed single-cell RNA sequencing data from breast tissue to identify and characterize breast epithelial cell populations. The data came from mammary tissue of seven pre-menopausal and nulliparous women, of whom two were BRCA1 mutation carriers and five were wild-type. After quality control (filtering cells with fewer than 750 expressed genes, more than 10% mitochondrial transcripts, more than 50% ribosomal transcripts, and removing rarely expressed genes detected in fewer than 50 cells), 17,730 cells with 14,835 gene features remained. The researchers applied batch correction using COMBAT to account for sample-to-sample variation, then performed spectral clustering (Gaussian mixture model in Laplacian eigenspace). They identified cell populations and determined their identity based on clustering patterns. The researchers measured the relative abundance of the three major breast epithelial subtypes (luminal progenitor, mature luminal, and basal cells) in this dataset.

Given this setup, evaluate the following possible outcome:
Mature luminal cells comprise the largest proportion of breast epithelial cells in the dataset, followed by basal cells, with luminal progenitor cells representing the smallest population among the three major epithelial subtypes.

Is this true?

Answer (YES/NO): NO